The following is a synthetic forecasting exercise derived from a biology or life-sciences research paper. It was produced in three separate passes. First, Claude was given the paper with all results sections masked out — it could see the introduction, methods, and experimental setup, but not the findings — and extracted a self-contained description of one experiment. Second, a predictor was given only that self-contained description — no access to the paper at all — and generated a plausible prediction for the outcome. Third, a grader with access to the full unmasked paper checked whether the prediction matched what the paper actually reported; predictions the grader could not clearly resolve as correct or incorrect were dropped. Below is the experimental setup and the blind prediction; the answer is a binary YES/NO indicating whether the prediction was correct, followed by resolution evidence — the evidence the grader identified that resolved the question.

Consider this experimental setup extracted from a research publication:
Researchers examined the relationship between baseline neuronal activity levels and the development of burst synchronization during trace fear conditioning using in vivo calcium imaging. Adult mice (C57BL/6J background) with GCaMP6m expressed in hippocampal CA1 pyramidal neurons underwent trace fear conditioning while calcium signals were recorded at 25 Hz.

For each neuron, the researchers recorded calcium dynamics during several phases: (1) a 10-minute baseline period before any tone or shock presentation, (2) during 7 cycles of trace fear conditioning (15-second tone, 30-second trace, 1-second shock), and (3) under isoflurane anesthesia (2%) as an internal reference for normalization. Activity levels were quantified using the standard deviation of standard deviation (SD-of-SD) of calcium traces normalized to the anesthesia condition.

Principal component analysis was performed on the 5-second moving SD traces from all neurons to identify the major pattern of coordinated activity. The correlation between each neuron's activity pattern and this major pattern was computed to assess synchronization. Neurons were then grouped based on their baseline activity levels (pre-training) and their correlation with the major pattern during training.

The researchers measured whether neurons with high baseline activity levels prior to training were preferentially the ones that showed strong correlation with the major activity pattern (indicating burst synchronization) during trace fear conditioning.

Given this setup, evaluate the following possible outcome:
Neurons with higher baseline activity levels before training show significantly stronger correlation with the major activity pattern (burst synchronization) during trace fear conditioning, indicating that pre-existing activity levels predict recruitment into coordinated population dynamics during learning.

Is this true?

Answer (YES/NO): YES